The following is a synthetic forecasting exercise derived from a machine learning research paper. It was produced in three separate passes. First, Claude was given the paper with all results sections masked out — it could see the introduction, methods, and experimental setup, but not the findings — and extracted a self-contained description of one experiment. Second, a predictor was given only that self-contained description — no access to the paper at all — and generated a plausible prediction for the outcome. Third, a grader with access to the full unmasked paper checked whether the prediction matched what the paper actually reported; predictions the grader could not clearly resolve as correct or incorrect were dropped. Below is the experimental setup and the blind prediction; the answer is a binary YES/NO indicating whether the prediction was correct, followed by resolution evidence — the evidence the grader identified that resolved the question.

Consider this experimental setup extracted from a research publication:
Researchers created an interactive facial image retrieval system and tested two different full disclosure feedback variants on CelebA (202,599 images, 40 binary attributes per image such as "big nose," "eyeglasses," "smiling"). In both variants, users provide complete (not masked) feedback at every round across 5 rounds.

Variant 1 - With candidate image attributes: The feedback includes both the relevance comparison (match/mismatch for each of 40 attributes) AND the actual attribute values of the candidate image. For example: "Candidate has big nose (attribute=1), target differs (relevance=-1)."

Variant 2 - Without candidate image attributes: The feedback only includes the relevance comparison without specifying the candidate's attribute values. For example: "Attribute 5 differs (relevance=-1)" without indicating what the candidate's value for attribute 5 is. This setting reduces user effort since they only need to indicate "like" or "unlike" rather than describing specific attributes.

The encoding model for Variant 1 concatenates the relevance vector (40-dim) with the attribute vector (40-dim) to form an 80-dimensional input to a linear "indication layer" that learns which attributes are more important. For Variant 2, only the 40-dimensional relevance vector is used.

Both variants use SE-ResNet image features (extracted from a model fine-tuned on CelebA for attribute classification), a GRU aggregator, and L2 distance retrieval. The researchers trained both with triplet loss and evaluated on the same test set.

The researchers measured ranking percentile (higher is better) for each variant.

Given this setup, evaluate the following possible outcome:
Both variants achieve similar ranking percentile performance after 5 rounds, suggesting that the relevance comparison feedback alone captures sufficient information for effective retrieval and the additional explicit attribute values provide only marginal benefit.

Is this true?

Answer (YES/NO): NO